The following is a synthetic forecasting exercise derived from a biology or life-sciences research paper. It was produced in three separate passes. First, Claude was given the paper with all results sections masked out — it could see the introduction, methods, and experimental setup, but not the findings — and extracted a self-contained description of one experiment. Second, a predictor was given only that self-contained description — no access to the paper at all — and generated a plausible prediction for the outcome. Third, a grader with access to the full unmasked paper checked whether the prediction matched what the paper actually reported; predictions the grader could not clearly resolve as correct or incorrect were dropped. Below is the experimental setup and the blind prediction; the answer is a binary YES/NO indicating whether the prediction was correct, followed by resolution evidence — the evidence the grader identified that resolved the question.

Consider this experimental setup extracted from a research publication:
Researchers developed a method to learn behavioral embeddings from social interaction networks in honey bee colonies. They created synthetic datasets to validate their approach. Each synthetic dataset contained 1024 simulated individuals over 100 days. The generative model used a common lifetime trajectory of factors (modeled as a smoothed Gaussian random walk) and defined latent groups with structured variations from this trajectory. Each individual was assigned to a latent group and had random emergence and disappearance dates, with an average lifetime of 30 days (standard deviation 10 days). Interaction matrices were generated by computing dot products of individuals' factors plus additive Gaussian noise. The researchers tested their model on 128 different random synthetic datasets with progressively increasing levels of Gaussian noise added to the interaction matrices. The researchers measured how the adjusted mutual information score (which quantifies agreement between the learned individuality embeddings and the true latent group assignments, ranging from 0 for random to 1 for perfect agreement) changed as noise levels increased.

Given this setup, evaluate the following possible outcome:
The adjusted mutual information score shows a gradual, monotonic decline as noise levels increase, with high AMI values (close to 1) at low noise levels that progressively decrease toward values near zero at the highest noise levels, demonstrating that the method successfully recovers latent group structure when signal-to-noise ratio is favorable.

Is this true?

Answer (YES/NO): NO